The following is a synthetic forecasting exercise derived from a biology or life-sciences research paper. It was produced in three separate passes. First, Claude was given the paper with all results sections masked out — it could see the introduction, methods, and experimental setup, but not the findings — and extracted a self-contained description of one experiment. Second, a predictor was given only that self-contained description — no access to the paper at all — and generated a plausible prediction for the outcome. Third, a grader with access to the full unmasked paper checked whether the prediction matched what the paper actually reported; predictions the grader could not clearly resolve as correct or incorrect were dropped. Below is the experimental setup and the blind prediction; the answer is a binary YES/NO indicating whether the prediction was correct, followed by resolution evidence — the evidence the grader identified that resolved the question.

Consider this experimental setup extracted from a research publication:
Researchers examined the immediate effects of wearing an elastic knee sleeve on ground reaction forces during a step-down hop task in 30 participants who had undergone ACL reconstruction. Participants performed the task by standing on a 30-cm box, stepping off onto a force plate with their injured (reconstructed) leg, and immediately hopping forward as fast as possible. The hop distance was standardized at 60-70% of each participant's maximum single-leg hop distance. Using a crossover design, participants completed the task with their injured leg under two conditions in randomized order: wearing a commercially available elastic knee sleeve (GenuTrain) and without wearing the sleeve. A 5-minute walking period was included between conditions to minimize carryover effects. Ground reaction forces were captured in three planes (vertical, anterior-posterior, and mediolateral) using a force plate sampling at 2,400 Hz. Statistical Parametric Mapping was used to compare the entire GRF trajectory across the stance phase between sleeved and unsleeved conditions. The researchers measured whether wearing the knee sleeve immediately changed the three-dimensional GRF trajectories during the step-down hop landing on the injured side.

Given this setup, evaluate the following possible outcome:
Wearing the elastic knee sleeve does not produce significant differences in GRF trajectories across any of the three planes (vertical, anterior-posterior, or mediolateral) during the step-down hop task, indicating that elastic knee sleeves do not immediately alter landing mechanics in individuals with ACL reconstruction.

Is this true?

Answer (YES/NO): NO